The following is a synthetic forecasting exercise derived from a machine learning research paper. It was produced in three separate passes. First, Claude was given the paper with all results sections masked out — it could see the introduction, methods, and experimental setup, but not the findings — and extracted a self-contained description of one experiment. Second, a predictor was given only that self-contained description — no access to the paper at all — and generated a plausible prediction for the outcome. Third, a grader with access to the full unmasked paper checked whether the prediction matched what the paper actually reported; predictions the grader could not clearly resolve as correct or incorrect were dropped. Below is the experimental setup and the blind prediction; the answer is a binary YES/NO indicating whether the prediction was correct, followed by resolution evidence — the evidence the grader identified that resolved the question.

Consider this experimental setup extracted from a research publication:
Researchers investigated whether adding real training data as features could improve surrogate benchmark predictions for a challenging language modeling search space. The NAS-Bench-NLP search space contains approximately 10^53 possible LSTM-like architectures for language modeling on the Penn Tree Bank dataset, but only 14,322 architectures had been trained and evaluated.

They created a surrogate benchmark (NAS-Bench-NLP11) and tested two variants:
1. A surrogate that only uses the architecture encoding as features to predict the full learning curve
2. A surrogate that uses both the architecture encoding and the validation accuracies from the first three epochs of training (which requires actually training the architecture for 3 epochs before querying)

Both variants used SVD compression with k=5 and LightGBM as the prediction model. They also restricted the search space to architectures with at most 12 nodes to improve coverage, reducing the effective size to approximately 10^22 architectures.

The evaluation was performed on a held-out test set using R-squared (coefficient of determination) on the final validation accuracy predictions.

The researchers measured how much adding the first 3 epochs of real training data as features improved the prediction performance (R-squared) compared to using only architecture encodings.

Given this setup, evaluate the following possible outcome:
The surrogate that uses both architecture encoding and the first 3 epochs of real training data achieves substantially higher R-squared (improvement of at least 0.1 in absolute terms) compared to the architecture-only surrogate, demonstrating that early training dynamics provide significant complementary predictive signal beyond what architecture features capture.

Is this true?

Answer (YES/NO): YES